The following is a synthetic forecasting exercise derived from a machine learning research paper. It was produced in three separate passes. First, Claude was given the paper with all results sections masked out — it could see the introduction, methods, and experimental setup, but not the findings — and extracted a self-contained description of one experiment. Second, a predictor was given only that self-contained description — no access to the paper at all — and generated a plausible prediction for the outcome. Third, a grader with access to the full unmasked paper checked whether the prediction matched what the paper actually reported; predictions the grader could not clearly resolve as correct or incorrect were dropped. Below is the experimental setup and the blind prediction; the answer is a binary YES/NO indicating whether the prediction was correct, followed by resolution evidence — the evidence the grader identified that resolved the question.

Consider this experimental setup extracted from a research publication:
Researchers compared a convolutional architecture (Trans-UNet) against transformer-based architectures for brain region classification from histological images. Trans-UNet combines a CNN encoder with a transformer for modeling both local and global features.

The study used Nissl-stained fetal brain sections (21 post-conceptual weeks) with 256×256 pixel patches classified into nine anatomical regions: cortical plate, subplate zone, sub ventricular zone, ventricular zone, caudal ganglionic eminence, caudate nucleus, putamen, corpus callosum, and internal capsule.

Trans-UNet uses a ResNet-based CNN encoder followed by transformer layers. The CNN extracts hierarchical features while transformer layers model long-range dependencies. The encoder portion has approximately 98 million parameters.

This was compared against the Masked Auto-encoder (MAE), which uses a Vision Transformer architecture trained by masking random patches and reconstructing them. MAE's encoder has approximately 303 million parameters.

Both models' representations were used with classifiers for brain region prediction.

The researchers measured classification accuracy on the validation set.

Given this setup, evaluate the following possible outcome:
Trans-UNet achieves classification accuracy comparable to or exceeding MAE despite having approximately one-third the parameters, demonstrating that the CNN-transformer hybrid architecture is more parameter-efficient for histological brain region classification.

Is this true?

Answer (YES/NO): NO